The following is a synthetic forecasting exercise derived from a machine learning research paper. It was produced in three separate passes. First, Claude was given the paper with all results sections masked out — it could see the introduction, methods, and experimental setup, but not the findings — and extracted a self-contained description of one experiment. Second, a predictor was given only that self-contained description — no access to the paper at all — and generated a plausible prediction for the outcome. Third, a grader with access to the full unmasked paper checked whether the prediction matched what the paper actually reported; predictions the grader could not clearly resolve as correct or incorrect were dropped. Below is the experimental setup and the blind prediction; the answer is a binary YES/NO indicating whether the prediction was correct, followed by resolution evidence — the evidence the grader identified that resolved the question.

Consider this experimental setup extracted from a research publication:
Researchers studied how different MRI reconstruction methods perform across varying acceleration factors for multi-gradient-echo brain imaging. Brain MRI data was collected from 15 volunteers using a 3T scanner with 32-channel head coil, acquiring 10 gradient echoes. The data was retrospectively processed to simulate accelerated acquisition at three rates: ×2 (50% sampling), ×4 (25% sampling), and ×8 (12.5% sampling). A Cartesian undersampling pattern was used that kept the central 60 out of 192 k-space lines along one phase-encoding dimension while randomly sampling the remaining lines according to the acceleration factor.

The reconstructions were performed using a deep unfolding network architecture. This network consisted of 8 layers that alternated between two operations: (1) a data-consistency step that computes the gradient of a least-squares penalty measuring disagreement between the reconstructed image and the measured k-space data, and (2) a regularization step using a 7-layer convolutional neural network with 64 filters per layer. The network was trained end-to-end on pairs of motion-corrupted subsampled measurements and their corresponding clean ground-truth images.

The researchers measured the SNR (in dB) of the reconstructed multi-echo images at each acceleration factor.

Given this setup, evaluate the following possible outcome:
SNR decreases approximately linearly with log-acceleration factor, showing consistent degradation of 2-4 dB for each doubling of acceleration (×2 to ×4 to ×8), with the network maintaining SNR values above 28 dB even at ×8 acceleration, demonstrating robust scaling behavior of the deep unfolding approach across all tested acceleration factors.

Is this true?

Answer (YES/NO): NO